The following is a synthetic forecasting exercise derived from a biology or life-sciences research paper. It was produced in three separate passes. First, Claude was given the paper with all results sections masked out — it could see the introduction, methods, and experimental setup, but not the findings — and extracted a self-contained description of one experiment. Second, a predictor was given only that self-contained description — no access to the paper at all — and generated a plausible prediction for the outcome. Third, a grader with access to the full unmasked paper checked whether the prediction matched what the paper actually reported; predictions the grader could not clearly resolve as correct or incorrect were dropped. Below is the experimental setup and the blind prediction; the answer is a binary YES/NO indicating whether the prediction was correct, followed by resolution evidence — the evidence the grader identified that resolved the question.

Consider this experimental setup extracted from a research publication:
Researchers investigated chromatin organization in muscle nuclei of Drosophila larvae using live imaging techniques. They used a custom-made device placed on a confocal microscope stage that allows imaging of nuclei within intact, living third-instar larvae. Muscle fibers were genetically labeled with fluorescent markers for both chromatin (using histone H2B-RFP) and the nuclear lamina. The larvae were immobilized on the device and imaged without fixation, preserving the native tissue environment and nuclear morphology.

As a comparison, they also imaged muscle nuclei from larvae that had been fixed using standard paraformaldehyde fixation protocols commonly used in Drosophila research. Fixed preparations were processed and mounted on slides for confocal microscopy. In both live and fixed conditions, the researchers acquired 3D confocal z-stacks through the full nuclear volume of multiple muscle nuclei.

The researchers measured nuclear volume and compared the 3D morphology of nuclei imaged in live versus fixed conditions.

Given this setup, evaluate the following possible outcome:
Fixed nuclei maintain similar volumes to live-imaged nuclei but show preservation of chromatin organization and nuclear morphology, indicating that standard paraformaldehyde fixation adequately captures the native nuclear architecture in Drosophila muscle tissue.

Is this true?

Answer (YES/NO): NO